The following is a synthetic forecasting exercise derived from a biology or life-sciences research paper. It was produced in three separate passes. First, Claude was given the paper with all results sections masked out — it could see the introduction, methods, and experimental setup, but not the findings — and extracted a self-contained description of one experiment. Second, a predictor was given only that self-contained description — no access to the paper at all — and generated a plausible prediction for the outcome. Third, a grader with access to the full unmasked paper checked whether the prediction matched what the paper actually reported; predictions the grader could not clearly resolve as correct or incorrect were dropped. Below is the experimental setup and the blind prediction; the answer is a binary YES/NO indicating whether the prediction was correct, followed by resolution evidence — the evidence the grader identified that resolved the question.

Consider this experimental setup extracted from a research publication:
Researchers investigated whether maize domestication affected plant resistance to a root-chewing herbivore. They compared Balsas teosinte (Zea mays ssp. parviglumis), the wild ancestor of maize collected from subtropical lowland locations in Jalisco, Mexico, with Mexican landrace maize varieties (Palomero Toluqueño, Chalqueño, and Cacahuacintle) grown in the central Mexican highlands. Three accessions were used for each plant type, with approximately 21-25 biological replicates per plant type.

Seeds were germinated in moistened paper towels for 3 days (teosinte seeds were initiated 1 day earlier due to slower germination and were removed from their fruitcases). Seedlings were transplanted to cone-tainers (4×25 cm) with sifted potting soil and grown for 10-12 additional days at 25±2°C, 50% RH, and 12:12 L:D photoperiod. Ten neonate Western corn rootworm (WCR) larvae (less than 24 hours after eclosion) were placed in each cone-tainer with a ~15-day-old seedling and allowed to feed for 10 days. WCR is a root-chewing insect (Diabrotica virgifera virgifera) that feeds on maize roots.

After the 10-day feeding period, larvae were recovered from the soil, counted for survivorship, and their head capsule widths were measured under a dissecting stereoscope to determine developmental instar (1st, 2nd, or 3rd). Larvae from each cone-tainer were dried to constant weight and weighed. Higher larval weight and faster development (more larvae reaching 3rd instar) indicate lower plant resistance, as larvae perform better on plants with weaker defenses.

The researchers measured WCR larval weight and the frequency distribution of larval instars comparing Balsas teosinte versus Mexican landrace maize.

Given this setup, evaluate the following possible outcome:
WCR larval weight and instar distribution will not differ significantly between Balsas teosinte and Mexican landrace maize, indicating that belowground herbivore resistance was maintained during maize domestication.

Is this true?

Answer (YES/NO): NO